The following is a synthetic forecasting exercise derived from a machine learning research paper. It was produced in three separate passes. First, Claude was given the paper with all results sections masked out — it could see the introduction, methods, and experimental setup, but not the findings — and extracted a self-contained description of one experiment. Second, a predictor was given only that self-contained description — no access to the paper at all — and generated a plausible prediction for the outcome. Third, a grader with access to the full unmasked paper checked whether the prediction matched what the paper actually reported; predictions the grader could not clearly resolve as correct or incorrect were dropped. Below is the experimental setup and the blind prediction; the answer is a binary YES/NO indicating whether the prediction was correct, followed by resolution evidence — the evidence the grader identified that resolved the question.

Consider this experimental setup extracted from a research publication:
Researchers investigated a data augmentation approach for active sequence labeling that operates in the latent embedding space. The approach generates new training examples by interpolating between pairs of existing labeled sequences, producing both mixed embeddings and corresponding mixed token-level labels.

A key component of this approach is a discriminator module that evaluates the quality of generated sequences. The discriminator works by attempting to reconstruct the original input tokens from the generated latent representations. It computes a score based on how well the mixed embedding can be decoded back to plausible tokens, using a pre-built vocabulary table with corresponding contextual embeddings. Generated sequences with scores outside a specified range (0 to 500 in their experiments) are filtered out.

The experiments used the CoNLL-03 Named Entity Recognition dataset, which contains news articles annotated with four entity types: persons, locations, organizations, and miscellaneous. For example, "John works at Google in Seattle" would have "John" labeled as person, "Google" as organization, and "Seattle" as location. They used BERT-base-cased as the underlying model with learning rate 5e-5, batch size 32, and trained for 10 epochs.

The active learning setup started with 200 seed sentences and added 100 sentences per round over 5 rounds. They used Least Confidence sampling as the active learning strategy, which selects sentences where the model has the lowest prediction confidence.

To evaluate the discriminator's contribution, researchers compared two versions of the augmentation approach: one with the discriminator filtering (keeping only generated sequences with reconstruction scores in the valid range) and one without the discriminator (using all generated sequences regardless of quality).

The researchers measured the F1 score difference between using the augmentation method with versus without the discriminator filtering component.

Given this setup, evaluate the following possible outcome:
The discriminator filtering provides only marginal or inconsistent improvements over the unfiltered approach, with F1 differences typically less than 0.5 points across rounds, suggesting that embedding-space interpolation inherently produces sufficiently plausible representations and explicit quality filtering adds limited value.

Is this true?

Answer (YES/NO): NO